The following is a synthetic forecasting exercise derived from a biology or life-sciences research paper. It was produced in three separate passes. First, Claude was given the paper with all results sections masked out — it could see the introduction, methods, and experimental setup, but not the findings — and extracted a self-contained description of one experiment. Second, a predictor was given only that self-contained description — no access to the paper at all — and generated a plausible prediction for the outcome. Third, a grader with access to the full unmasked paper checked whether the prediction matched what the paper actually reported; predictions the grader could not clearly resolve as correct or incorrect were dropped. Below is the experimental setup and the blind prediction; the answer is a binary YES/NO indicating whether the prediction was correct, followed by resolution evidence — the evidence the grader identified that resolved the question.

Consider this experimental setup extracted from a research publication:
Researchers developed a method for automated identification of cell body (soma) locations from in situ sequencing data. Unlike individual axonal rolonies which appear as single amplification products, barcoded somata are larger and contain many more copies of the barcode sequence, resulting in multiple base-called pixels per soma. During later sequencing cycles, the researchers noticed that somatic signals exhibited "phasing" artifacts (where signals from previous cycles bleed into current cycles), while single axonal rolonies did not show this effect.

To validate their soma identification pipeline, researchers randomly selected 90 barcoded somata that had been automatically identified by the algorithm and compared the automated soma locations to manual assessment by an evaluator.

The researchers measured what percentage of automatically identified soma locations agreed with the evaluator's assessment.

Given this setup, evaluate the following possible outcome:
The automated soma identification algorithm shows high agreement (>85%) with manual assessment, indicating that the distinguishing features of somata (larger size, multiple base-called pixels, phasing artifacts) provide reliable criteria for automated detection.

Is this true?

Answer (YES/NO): YES